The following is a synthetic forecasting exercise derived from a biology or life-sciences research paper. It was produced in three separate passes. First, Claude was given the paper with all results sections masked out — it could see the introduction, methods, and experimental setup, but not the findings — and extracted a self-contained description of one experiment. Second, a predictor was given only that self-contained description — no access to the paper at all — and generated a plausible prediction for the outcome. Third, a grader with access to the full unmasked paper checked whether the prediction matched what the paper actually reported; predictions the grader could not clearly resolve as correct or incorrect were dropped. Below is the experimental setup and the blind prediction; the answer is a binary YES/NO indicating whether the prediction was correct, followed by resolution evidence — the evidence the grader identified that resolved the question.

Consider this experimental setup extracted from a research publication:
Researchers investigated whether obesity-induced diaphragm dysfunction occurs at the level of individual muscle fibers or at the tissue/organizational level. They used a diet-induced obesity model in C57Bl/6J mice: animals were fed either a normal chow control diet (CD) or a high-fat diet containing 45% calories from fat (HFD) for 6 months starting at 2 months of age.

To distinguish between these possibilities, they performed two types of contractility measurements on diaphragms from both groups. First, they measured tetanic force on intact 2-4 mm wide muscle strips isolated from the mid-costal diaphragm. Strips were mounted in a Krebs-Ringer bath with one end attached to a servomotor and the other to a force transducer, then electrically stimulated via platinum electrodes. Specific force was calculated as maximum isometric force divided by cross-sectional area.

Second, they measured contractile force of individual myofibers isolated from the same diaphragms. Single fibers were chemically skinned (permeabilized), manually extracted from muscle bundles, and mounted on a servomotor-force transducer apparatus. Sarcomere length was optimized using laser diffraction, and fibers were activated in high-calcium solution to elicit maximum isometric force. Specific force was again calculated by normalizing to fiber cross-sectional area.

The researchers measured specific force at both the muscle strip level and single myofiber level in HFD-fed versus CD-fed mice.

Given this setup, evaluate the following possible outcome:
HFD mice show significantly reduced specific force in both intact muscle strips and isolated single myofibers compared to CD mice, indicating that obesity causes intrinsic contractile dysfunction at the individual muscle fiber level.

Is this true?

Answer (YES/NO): NO